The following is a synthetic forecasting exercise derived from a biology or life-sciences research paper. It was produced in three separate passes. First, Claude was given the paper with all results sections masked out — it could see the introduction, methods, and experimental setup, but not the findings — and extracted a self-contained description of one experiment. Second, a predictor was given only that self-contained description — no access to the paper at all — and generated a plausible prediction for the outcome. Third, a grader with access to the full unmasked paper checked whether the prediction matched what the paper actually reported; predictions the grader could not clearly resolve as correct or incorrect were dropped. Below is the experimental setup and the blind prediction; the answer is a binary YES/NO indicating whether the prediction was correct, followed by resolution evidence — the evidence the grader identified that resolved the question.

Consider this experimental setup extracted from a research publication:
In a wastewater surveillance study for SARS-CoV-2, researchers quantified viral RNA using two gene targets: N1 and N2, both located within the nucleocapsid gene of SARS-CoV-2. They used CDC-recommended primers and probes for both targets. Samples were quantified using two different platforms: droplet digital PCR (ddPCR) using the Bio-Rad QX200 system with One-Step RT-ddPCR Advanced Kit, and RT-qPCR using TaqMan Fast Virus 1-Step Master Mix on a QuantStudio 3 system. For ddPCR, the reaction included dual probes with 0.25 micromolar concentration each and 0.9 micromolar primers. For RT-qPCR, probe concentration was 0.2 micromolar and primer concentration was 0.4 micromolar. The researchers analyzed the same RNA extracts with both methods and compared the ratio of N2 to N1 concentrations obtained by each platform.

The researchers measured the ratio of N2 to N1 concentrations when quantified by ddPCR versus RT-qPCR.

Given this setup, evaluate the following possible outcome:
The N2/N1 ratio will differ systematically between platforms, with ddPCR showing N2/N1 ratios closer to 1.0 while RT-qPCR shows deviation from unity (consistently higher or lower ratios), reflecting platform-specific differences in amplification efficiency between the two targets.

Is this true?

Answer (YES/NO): YES